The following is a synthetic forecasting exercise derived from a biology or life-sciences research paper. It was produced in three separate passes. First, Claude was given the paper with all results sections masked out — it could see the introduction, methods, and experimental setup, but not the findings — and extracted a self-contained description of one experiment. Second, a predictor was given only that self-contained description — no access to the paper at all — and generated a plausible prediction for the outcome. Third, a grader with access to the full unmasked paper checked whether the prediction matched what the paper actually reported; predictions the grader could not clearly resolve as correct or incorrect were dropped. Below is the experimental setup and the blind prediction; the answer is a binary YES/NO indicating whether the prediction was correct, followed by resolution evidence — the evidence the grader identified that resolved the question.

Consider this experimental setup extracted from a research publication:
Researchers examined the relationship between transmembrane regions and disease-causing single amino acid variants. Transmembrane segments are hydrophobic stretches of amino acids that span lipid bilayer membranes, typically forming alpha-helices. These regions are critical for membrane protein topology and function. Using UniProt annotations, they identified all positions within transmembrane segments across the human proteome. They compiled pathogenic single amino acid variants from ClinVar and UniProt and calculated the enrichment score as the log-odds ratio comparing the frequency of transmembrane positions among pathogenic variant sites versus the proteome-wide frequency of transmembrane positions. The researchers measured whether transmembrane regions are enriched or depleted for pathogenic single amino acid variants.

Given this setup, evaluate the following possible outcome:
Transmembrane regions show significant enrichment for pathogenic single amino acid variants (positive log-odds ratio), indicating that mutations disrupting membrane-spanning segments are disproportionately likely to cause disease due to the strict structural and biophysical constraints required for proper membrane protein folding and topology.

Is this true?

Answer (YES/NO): YES